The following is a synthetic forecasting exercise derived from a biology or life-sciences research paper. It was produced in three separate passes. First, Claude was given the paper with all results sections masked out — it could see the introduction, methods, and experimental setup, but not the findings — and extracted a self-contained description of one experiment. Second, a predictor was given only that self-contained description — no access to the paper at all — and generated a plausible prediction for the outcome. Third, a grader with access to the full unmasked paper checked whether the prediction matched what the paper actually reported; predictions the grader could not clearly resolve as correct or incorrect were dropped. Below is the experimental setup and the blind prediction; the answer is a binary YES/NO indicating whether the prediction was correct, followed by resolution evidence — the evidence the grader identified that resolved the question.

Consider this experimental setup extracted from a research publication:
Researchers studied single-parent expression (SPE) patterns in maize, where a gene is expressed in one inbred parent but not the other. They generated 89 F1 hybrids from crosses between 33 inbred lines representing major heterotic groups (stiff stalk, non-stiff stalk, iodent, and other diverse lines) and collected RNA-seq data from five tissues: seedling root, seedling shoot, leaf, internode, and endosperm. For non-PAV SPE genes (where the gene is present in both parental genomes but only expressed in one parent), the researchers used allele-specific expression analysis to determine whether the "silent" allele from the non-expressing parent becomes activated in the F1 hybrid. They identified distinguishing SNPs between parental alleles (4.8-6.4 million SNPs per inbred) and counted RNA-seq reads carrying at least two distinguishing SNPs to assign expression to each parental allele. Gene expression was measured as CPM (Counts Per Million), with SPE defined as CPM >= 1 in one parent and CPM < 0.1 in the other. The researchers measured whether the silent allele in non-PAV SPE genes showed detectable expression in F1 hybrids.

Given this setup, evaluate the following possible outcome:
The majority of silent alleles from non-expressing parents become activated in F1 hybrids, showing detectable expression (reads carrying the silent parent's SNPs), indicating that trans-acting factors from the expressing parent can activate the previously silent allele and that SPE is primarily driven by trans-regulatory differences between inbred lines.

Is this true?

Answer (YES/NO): NO